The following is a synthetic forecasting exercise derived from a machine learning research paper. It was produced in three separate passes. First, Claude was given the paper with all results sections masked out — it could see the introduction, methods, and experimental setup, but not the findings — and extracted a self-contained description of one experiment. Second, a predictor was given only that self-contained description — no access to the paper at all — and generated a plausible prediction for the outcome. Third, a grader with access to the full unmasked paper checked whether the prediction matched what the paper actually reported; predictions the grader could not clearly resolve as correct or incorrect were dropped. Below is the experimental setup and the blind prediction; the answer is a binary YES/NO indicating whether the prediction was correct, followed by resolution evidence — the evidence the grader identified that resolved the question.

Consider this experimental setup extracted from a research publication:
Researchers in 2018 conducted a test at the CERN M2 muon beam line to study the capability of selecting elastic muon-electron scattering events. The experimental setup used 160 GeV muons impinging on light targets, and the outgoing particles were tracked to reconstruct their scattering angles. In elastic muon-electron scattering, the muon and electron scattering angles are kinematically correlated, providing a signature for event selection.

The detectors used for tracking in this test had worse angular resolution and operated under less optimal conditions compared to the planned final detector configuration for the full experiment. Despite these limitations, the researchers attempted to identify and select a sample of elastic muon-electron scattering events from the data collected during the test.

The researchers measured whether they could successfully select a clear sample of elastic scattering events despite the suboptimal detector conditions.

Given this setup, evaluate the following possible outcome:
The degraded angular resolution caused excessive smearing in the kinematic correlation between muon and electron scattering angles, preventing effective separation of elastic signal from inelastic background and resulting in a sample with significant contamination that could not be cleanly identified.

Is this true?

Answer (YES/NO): NO